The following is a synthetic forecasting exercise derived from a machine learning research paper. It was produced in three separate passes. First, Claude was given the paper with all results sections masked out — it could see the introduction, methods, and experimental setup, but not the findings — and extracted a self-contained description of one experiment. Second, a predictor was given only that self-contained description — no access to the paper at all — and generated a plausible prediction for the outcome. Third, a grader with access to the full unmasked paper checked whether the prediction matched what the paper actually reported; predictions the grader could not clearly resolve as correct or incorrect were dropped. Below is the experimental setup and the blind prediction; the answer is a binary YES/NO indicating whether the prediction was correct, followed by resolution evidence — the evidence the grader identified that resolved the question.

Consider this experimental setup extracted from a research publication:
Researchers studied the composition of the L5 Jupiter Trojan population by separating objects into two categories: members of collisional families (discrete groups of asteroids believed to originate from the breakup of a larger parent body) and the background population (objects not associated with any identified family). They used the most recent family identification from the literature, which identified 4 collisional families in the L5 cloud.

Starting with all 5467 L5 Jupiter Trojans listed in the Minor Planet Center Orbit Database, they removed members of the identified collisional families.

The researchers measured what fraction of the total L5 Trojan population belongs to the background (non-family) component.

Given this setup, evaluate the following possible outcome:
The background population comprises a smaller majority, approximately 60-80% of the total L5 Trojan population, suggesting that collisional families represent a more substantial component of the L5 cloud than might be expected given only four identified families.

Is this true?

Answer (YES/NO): NO